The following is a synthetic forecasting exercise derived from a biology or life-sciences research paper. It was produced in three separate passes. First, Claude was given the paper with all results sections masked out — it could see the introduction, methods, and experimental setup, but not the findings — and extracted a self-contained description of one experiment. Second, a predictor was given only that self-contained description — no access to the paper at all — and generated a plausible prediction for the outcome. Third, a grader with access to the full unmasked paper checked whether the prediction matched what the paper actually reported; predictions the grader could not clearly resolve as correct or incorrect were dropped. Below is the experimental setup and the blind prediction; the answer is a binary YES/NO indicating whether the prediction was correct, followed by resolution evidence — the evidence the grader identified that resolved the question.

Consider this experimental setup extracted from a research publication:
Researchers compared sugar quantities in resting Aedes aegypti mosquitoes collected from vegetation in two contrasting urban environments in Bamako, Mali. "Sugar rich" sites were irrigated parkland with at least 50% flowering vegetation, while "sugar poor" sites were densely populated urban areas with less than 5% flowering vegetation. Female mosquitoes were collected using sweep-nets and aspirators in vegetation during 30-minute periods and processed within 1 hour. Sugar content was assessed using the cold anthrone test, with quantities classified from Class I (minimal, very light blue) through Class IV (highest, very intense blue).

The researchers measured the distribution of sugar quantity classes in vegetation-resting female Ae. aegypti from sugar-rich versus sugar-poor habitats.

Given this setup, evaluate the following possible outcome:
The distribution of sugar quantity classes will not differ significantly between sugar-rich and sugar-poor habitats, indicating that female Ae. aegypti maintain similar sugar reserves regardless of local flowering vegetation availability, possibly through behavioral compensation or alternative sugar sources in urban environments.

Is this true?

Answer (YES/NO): NO